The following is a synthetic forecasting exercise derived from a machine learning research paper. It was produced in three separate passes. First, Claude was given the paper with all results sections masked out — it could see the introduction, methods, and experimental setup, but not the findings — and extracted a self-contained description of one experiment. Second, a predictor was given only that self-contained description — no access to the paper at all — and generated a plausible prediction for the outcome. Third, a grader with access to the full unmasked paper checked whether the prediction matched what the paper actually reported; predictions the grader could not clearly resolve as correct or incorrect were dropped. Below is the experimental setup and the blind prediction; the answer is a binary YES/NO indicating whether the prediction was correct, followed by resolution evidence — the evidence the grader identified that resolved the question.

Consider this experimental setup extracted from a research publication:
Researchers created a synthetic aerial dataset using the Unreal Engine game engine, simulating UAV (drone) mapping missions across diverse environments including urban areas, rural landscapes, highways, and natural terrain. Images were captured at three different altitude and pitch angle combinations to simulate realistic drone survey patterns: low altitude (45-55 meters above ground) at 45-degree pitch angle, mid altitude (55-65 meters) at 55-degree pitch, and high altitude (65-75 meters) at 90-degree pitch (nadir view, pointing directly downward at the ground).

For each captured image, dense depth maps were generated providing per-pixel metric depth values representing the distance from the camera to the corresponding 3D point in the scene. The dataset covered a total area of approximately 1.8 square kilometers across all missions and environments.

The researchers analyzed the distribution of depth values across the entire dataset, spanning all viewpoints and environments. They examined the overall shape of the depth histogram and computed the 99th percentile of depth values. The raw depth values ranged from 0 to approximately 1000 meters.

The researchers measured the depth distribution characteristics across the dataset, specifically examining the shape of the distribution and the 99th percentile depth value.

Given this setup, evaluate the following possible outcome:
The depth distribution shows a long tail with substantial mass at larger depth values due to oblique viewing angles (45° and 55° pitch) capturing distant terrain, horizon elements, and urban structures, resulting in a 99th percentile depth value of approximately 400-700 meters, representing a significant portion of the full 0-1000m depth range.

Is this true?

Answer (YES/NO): NO